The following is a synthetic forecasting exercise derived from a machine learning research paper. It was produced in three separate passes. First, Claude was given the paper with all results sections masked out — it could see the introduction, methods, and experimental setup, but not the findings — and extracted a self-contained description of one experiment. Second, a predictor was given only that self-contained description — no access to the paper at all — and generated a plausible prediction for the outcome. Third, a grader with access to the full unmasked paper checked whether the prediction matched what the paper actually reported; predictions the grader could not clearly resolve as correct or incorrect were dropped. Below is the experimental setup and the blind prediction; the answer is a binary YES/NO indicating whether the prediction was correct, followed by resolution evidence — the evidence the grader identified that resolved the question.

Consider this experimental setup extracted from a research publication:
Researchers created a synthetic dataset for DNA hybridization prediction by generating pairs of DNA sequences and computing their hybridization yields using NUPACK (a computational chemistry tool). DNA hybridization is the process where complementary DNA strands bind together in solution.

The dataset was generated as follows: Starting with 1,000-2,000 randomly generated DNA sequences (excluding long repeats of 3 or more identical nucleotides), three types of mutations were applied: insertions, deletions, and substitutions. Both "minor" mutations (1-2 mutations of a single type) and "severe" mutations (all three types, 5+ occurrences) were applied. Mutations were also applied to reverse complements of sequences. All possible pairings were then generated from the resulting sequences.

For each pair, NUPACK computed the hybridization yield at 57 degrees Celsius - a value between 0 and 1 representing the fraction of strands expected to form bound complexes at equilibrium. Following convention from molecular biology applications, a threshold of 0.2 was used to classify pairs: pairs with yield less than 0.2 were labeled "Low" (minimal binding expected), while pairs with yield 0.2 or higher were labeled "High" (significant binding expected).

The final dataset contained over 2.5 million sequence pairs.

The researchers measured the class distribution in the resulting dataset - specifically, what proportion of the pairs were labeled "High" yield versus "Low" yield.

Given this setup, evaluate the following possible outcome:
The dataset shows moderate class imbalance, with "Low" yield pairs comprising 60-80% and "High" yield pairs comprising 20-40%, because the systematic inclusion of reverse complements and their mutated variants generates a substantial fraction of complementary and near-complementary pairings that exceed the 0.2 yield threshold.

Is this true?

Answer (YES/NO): NO